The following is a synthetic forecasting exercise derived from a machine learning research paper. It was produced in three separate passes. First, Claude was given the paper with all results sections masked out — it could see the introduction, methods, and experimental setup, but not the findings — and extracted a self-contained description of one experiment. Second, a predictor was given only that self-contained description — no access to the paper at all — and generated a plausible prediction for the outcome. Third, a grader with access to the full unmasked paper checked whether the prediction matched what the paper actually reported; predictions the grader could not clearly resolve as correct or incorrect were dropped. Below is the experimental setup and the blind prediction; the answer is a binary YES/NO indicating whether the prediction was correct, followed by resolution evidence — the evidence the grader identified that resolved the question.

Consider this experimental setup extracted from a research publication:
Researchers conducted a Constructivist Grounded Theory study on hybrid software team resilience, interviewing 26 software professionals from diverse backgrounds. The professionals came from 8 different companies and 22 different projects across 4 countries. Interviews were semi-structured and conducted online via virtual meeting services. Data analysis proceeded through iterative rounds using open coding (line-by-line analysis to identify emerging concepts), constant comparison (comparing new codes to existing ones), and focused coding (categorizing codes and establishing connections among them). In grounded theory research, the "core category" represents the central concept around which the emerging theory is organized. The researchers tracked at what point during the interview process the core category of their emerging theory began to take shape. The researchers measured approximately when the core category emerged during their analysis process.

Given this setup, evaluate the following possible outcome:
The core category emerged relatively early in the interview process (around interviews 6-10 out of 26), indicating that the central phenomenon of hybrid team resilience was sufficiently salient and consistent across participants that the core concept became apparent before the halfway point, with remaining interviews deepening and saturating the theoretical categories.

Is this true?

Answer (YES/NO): NO